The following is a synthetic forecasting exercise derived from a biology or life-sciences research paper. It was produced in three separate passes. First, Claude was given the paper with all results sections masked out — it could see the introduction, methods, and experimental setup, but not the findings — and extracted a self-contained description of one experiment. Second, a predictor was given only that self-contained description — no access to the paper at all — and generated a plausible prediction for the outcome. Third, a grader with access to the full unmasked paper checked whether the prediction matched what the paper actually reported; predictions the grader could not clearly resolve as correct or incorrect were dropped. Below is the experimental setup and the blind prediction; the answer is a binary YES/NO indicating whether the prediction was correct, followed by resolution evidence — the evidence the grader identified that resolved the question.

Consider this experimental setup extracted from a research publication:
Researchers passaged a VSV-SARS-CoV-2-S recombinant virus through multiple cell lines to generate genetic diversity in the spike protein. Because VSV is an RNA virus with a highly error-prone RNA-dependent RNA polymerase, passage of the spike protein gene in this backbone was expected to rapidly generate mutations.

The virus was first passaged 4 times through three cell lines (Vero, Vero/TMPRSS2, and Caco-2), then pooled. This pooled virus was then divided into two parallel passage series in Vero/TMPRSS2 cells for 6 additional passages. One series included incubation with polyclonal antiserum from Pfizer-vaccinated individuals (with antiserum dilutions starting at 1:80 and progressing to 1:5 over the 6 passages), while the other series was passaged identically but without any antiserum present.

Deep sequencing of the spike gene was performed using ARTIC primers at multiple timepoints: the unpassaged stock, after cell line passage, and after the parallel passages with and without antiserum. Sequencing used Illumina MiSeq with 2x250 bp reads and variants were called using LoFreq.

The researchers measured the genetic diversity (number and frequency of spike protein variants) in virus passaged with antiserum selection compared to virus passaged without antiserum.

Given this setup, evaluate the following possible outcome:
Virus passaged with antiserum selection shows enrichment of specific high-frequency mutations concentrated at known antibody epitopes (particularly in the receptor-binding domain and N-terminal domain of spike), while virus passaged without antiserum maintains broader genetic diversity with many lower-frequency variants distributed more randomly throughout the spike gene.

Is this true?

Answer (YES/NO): NO